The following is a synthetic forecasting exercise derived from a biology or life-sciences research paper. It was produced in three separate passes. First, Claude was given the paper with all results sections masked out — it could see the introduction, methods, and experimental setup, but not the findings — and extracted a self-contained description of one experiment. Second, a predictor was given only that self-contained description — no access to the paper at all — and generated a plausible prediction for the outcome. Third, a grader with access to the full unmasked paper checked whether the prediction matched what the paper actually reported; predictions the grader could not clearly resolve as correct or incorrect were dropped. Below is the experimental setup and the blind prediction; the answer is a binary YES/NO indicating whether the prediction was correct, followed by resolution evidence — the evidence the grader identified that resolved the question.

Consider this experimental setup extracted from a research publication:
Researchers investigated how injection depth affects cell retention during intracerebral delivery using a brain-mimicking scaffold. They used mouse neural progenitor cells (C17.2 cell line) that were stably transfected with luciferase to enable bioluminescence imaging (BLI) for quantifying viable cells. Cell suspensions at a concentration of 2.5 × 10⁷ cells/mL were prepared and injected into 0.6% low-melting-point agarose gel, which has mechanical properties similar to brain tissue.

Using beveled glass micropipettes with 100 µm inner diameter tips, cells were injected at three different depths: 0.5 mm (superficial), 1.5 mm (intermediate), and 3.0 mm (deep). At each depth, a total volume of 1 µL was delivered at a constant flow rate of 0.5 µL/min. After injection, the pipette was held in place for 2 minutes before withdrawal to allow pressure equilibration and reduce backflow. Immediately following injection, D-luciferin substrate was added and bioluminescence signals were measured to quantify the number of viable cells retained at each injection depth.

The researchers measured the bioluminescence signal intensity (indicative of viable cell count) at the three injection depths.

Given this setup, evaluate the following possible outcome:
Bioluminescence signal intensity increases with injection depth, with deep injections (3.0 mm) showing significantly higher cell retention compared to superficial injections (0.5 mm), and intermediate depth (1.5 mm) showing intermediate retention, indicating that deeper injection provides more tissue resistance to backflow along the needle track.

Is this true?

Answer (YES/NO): NO